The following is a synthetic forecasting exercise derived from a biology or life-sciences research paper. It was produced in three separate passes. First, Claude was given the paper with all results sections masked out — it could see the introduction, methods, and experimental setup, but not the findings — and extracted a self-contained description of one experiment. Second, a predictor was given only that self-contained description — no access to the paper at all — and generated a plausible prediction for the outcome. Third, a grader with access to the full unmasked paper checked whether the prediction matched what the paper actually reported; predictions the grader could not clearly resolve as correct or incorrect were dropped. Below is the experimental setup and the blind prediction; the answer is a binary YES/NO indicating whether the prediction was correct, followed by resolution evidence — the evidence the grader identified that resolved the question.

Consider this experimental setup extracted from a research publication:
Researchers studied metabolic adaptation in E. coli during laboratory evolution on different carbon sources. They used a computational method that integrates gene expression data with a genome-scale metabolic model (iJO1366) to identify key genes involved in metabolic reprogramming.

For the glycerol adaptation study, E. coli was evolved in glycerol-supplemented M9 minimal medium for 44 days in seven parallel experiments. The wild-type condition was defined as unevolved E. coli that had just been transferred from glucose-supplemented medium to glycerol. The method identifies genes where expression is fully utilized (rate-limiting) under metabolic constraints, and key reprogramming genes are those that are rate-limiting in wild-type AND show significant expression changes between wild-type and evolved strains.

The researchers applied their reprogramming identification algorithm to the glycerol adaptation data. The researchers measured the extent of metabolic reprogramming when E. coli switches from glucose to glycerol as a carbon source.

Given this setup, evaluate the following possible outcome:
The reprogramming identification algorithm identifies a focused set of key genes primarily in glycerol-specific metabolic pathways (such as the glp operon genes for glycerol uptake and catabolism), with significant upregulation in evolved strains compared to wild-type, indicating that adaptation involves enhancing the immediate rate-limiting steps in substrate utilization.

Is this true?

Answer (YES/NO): NO